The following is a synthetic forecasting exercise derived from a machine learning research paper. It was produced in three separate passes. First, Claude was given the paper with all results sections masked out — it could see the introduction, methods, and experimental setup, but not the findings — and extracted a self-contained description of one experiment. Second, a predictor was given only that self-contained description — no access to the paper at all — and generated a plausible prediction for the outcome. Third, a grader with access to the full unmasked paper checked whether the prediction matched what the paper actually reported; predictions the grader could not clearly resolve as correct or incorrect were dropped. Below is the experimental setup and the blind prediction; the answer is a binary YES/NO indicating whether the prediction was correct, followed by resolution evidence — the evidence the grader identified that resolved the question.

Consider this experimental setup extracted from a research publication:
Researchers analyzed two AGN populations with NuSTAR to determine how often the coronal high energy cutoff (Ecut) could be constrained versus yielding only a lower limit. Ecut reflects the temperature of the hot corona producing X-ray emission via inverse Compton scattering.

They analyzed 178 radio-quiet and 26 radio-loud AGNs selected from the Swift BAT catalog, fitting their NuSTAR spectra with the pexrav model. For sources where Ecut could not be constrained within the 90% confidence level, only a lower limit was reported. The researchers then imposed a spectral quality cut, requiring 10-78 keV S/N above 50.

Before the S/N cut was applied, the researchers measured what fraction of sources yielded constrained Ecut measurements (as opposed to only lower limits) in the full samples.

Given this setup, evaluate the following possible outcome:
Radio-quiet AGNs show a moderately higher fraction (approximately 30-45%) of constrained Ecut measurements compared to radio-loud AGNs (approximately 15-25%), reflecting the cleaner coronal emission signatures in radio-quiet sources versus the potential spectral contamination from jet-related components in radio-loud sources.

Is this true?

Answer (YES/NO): NO